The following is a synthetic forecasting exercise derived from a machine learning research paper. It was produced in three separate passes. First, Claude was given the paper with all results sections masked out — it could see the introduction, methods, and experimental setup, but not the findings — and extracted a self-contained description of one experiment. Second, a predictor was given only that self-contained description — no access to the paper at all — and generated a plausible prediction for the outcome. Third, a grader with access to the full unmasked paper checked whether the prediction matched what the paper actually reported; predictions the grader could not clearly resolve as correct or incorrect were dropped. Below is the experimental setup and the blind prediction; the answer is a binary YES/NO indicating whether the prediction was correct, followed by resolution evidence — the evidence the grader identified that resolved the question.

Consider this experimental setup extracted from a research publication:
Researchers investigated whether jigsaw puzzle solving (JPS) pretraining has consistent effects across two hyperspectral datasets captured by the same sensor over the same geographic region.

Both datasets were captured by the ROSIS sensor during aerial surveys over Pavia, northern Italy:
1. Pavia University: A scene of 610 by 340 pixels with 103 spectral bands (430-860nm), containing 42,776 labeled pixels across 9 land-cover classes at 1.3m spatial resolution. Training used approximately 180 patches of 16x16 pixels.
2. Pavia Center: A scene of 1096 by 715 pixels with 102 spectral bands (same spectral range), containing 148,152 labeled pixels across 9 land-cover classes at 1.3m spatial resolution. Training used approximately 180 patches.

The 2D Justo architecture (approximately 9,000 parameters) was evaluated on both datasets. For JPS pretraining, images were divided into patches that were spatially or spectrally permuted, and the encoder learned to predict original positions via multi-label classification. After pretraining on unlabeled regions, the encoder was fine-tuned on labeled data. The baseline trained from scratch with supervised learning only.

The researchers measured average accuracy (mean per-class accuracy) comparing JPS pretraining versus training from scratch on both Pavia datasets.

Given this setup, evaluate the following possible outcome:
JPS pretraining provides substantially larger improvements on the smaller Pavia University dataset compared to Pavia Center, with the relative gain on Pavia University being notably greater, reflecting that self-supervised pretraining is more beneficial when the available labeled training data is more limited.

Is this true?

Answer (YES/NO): NO